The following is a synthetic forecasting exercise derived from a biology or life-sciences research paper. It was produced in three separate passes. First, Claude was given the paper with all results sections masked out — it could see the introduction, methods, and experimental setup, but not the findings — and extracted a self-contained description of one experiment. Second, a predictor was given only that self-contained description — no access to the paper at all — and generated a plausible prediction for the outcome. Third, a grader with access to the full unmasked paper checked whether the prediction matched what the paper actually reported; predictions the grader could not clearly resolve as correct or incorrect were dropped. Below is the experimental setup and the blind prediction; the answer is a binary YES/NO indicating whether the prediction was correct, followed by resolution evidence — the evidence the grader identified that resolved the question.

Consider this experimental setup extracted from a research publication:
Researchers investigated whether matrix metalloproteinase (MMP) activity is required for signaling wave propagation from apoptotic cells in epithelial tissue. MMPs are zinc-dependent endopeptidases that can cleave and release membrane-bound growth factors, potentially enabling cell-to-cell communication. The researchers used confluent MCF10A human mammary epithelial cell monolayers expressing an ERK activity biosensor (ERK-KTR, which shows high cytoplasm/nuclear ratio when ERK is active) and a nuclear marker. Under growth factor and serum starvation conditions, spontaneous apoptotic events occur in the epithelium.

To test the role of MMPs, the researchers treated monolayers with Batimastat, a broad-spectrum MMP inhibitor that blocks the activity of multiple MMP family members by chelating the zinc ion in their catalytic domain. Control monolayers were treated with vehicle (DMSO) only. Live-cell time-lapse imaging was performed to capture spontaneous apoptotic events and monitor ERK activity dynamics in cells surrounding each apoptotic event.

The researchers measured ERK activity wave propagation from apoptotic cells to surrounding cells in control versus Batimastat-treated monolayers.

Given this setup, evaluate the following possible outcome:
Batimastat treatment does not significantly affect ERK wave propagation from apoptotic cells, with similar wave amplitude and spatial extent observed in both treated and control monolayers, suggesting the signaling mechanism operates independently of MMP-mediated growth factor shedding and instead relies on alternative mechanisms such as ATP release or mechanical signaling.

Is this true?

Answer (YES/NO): NO